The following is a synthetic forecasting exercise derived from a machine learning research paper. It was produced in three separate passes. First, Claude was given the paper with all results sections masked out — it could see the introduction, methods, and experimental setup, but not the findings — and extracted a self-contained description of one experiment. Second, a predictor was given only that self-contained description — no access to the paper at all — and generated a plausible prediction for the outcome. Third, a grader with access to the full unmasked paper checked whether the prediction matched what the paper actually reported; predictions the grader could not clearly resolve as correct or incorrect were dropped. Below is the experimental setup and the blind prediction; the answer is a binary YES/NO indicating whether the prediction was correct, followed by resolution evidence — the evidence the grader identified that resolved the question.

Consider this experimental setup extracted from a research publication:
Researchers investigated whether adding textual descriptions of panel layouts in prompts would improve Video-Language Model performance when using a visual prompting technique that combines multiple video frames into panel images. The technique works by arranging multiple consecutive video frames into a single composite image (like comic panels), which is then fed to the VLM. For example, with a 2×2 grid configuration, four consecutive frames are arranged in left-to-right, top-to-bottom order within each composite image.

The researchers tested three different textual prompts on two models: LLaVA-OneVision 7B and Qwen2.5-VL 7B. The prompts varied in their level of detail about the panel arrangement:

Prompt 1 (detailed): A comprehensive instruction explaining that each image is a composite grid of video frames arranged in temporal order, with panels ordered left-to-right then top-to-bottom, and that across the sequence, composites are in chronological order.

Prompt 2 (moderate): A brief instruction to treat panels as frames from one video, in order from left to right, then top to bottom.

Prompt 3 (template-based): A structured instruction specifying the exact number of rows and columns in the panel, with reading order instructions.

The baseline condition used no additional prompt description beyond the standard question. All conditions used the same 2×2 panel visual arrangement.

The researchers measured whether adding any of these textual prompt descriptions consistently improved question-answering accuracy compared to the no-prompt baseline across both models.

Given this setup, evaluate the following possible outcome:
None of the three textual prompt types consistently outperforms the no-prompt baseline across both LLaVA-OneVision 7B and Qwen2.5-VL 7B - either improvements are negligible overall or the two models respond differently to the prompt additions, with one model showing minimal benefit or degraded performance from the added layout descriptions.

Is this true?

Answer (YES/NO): YES